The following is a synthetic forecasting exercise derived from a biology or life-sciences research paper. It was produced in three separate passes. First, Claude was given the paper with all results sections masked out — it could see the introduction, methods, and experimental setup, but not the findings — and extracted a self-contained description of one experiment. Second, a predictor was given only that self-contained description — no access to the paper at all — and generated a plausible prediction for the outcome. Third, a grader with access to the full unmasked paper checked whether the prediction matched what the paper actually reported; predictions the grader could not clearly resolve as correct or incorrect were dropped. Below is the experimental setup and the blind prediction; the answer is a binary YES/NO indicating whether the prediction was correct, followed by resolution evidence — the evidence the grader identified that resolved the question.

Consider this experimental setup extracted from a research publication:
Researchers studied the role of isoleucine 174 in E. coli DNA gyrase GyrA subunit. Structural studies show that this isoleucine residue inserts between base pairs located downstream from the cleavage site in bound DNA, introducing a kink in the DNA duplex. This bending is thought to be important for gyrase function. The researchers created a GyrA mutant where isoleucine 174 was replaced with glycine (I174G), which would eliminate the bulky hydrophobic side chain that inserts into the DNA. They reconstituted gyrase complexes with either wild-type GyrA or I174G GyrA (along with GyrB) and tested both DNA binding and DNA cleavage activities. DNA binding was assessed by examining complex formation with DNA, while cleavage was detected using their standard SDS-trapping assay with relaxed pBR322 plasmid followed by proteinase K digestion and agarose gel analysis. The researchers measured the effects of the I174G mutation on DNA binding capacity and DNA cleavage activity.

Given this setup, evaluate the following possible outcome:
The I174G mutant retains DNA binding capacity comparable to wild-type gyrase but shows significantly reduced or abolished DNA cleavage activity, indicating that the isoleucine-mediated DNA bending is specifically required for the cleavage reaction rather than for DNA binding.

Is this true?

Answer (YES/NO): YES